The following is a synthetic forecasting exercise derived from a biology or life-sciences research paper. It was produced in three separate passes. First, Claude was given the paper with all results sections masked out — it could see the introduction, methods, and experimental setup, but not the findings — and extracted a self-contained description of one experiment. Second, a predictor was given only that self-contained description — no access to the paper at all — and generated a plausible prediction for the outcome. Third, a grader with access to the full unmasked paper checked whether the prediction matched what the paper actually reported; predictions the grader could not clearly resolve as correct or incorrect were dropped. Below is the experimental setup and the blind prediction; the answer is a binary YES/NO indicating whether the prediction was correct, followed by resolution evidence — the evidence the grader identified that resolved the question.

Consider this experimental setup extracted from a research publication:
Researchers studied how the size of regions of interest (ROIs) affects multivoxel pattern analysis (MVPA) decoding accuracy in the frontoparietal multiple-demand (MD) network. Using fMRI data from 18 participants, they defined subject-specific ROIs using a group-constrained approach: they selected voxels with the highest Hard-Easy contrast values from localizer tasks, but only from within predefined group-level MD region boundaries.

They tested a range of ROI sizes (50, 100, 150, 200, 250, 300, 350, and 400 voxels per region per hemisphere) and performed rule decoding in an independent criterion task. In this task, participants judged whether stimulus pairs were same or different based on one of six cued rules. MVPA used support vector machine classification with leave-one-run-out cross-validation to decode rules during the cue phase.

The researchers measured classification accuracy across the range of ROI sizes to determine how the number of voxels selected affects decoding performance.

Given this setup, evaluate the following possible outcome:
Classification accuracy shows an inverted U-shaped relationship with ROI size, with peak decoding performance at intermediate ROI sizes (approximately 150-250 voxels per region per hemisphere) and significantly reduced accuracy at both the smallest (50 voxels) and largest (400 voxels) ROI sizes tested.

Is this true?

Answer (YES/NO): NO